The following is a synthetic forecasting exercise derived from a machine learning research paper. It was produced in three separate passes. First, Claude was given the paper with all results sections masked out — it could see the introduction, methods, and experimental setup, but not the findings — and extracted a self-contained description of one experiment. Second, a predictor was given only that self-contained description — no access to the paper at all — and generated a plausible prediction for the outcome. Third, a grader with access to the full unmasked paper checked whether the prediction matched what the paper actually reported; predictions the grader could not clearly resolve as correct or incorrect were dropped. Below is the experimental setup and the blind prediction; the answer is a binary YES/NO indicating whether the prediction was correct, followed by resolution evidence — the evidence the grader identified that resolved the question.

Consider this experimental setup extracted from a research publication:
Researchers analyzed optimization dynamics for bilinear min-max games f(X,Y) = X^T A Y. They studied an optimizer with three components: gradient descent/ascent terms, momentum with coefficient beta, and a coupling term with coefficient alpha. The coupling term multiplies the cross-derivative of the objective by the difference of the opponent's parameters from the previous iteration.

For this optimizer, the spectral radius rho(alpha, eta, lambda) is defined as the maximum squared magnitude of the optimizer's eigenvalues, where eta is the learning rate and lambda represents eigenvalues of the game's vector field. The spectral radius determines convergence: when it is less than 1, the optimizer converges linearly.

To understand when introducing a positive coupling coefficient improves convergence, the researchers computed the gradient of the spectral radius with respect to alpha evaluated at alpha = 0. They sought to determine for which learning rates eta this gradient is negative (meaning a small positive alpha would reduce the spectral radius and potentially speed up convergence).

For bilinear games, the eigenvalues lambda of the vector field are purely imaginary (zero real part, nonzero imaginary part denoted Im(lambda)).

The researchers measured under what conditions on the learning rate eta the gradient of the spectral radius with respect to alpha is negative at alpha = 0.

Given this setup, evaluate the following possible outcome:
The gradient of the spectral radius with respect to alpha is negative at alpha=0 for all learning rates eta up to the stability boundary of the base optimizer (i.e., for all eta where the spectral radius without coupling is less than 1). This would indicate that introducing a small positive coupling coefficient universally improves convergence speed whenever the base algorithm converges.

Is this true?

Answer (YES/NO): NO